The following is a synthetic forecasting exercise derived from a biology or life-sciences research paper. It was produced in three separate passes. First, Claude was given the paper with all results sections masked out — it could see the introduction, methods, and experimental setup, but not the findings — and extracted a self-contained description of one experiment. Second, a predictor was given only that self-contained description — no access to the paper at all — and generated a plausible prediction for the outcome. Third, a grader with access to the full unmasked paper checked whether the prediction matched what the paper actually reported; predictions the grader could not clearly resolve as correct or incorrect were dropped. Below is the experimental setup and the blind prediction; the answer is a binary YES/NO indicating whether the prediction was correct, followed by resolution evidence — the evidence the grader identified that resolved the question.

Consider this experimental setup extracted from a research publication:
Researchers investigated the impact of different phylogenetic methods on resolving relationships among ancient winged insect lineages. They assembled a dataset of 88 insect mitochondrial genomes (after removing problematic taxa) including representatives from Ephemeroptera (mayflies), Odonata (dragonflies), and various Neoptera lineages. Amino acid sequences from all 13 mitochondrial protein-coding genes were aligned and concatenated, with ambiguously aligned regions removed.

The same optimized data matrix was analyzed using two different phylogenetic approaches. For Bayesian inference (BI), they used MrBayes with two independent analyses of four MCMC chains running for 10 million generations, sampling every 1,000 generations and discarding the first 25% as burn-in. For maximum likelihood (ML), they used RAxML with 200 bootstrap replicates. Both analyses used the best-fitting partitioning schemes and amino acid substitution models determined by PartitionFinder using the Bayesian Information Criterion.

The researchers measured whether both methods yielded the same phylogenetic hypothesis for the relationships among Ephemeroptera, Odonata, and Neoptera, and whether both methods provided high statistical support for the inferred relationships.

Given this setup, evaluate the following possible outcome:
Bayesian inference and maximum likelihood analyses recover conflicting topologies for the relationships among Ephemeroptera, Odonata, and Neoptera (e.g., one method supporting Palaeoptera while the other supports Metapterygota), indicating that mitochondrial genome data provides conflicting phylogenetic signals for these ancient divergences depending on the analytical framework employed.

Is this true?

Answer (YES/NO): NO